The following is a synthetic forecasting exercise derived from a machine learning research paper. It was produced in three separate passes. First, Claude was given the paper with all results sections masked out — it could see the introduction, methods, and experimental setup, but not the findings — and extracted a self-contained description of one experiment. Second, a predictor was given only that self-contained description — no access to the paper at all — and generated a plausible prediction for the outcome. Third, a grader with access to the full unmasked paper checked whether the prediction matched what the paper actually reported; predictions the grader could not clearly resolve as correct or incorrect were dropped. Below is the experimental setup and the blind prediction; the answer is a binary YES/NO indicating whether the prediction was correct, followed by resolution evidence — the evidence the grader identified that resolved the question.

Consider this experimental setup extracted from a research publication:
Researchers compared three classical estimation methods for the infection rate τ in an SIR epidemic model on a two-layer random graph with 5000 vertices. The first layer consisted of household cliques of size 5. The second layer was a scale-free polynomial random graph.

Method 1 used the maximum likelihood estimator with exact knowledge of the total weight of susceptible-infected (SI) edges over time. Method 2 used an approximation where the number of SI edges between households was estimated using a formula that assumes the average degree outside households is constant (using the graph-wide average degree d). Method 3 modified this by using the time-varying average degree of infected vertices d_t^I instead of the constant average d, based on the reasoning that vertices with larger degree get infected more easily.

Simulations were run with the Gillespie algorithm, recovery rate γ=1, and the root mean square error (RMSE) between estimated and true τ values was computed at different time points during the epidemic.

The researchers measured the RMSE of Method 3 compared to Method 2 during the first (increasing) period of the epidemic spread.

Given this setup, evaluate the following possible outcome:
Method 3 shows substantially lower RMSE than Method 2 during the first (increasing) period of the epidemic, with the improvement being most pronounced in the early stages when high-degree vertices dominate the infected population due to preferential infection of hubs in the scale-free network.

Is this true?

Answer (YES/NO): NO